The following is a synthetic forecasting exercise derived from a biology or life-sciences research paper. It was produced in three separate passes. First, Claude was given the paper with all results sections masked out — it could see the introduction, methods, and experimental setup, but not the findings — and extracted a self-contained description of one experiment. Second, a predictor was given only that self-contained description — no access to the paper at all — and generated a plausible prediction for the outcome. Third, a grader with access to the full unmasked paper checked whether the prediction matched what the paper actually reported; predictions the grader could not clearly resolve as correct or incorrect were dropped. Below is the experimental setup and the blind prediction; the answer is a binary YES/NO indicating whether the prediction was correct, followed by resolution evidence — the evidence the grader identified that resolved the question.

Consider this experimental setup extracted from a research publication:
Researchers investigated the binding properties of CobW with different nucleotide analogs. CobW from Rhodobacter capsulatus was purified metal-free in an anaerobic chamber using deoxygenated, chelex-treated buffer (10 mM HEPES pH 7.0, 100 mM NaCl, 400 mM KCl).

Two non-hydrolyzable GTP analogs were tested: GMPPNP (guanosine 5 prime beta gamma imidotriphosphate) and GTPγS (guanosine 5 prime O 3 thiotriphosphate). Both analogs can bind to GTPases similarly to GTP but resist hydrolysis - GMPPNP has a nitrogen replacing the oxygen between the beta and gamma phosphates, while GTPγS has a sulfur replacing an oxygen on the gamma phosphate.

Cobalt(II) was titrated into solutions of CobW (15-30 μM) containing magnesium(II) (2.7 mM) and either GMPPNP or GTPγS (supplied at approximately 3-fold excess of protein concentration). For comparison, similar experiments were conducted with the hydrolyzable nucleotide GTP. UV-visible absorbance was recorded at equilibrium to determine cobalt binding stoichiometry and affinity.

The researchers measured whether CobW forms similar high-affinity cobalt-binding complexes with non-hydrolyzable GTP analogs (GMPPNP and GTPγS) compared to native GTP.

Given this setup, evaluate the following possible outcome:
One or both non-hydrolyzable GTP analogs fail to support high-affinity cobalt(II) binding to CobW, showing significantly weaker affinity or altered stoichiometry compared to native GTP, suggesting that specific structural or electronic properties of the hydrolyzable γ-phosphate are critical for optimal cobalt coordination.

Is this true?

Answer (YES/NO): YES